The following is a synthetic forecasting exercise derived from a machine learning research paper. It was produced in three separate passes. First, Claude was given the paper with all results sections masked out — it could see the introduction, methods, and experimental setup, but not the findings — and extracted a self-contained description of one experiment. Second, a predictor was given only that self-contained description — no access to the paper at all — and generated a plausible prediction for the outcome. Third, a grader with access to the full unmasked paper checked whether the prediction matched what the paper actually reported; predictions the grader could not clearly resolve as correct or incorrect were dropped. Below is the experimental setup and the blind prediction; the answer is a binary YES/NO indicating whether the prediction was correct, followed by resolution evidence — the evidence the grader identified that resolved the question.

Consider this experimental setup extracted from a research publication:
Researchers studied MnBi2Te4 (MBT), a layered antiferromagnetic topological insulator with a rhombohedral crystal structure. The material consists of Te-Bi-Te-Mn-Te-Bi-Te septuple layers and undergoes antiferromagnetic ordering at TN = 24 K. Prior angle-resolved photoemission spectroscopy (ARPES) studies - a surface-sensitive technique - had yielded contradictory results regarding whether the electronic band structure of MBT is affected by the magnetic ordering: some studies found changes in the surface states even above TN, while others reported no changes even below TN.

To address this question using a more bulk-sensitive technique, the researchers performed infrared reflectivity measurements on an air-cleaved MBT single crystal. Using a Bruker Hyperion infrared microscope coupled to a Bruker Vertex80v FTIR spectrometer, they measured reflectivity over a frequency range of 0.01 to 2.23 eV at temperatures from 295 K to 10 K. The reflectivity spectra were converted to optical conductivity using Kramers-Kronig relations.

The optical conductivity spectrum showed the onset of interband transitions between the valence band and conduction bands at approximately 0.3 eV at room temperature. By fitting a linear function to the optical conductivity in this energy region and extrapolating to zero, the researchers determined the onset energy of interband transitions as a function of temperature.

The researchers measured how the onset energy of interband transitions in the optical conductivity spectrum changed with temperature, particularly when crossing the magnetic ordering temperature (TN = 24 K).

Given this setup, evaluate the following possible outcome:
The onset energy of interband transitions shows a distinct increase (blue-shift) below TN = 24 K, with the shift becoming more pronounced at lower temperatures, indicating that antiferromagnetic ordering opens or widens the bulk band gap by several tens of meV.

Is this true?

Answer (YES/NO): NO